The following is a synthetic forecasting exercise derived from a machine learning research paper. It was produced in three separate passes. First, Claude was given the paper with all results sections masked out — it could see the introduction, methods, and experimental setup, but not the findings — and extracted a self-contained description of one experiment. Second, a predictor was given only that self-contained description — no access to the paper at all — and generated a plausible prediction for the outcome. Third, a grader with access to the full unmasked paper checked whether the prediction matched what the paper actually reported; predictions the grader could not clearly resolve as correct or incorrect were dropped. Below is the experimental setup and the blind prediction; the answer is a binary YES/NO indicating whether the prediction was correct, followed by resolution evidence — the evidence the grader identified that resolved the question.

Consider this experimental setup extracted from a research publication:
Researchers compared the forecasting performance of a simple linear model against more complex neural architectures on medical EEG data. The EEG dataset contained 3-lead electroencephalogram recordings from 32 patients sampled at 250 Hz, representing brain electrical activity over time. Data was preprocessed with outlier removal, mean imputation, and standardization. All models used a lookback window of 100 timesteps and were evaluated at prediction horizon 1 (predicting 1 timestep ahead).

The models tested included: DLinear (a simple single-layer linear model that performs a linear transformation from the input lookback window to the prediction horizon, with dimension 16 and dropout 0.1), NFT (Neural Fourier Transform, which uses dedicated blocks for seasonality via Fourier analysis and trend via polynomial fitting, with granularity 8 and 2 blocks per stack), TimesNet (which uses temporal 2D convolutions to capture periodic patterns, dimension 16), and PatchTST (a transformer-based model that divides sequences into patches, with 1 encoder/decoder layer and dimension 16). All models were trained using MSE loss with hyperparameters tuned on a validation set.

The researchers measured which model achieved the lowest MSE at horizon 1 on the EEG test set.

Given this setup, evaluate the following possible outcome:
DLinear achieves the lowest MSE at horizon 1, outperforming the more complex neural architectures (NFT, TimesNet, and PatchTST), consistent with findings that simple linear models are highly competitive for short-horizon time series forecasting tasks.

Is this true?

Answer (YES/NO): NO